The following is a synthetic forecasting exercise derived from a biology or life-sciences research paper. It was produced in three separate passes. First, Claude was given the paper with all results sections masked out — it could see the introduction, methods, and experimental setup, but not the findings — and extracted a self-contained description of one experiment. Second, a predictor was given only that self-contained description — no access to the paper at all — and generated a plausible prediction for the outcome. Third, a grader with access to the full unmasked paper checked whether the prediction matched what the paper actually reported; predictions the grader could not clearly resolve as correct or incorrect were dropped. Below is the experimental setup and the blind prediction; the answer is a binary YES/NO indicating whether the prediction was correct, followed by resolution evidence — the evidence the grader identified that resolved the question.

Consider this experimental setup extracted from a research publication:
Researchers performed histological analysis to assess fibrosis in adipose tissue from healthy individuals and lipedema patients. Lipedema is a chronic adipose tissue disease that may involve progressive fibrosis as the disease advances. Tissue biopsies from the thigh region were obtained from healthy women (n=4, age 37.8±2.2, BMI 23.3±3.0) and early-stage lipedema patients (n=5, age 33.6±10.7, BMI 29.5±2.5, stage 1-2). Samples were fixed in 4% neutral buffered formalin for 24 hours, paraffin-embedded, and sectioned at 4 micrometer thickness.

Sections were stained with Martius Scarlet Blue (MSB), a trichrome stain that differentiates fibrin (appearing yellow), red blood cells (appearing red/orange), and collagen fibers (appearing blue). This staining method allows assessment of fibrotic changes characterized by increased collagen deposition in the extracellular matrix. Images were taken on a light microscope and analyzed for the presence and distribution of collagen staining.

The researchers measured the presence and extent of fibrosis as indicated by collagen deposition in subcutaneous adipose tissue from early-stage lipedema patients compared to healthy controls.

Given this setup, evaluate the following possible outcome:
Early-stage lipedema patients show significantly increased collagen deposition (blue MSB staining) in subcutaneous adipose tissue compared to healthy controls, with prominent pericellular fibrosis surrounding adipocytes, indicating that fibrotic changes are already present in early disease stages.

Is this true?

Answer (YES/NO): NO